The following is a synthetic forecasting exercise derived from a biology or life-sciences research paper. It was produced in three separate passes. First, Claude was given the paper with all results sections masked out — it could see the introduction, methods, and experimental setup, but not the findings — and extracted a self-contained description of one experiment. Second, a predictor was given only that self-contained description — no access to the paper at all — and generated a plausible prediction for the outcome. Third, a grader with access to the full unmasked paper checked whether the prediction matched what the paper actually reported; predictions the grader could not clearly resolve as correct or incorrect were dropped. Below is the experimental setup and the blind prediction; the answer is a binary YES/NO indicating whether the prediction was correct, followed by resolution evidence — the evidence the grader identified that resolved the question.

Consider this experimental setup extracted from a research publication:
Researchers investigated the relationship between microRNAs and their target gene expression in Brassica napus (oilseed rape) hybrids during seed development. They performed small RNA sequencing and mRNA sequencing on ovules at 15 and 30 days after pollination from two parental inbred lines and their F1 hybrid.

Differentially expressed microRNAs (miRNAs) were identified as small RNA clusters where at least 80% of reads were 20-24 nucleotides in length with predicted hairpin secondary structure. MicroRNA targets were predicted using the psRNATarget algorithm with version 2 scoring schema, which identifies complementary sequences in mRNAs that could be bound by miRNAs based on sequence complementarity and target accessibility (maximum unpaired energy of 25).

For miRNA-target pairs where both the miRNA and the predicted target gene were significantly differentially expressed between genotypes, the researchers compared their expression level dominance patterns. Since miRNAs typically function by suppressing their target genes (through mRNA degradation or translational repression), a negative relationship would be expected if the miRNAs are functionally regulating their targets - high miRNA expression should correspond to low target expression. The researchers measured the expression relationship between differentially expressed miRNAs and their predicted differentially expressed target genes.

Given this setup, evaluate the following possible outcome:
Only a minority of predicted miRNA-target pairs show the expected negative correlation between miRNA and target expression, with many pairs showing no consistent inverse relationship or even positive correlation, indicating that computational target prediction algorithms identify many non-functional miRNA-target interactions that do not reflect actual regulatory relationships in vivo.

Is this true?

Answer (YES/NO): YES